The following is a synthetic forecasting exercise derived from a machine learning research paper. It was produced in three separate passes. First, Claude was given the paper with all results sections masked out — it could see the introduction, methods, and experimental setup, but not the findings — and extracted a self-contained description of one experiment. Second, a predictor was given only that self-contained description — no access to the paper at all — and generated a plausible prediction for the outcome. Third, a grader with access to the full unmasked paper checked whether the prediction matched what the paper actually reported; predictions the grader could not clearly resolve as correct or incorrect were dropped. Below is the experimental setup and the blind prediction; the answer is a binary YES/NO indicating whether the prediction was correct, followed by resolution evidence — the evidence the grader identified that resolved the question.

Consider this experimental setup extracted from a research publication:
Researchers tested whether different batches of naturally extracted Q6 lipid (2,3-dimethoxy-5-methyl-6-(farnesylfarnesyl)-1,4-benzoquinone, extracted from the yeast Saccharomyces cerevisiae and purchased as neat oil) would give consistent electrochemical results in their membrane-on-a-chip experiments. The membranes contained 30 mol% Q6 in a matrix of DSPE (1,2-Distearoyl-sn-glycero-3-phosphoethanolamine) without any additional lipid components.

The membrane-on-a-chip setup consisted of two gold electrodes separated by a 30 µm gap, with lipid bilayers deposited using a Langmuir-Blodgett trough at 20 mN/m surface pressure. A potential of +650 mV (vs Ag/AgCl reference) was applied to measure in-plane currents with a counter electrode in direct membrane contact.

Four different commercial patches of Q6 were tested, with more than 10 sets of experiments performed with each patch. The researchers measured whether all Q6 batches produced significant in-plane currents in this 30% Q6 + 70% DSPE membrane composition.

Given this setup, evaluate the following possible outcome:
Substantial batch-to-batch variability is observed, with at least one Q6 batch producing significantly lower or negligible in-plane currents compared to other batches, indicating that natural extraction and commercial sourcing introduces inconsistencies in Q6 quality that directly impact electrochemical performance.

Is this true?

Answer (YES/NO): YES